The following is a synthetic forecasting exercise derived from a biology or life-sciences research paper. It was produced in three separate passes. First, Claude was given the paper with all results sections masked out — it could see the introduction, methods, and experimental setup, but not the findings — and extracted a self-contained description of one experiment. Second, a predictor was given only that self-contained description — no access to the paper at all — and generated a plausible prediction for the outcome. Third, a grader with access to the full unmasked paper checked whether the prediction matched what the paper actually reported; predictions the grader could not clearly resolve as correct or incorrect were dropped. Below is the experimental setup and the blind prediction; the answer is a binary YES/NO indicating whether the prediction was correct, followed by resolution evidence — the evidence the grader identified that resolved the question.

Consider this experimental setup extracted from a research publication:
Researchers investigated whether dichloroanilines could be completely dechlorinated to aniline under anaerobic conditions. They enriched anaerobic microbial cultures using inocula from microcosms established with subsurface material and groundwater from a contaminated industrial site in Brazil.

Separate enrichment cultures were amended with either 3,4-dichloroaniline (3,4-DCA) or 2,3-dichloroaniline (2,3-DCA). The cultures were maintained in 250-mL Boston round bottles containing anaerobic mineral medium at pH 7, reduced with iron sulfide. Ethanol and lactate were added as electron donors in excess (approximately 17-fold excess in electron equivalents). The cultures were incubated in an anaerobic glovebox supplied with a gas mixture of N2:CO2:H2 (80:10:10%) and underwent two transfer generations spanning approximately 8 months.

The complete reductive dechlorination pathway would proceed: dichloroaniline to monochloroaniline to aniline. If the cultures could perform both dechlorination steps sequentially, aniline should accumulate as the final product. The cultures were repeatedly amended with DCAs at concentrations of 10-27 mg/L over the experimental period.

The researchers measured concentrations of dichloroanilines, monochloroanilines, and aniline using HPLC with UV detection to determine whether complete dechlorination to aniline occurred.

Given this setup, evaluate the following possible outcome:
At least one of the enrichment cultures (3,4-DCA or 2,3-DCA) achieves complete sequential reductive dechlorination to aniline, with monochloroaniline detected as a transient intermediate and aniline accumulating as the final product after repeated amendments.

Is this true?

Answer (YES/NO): YES